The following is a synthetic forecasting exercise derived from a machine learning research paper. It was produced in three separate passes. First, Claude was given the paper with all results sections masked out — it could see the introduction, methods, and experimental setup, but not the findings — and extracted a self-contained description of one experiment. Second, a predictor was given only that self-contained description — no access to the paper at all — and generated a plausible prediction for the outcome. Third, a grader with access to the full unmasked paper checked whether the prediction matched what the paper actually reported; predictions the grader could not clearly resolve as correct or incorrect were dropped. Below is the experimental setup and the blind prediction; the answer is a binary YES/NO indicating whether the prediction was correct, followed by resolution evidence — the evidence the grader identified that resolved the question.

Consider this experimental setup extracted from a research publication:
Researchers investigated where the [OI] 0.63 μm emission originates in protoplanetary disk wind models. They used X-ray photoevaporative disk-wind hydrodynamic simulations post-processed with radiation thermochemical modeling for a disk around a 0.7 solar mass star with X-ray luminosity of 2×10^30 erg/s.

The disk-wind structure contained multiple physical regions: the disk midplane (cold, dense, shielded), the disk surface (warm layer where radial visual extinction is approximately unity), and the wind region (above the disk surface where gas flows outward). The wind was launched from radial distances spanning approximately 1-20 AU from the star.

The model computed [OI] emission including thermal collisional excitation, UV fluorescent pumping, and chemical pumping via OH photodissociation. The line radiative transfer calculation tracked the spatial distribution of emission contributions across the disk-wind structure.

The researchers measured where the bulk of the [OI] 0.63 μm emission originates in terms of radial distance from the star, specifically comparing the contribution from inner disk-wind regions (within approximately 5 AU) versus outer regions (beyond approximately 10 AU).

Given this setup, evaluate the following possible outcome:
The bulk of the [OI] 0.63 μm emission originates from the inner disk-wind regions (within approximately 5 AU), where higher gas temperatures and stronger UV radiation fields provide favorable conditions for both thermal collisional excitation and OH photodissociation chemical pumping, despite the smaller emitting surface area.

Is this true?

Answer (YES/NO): YES